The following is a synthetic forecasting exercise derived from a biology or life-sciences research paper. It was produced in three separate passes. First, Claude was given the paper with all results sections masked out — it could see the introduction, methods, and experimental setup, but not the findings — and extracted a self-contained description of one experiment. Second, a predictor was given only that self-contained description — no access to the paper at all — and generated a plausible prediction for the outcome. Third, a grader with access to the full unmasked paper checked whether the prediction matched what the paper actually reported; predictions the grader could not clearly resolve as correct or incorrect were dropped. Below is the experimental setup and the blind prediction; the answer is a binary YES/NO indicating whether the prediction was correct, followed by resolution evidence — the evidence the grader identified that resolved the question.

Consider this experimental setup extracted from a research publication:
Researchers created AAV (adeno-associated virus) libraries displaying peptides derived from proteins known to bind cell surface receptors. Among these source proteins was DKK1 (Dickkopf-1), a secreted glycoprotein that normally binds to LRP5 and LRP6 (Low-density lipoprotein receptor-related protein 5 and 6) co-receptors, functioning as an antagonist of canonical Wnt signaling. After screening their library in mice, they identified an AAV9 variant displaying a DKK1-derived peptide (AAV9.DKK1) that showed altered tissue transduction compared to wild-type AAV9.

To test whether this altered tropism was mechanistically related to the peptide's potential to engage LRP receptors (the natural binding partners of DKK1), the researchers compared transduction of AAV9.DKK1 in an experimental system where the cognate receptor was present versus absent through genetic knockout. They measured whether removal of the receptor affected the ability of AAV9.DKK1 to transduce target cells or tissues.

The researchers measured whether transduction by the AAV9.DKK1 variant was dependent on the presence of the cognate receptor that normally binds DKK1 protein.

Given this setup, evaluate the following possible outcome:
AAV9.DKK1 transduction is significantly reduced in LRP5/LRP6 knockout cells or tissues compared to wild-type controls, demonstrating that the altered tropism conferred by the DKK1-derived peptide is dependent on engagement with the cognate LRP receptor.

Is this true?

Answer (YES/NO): YES